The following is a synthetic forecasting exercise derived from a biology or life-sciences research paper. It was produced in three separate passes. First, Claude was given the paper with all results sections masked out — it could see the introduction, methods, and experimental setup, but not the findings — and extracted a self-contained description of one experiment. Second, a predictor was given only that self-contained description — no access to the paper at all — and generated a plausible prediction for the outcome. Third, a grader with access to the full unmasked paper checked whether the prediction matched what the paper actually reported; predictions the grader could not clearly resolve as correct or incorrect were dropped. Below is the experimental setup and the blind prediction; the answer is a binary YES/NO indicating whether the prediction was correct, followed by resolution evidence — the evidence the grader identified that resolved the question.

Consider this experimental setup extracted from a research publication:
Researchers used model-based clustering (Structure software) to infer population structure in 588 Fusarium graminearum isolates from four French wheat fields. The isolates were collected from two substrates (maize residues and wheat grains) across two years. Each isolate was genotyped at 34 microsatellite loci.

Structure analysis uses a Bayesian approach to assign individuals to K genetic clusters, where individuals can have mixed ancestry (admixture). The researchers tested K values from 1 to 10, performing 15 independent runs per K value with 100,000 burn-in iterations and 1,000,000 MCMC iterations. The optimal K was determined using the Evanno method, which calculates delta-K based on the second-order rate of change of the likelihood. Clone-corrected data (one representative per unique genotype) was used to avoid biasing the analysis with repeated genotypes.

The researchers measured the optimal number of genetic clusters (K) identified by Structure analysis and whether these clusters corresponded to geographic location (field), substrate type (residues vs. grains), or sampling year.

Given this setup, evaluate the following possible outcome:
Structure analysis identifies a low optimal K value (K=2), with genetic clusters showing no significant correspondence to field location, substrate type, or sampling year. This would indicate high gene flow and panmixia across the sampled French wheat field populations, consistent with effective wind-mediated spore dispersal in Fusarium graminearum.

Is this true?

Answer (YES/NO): NO